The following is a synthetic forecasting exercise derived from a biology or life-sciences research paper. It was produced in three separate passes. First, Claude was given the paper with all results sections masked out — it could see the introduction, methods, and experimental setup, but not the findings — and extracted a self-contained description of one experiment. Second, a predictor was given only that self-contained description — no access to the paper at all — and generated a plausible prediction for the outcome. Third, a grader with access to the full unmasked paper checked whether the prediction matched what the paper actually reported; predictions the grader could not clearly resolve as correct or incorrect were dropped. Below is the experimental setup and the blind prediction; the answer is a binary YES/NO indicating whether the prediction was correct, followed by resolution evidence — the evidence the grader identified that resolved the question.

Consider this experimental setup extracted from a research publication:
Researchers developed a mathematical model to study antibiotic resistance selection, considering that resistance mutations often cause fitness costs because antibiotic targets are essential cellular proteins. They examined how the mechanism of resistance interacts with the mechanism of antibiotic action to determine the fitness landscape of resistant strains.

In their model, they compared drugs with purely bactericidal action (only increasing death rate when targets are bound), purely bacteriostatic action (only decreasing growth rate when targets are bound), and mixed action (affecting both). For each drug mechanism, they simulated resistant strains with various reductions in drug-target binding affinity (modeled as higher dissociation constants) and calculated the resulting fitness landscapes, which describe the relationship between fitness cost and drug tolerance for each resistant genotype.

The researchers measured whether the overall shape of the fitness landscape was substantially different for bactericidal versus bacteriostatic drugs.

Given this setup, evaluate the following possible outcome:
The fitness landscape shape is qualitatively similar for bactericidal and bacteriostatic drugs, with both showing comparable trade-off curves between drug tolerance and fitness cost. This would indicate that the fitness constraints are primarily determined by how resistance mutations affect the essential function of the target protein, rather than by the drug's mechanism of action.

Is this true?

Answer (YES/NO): YES